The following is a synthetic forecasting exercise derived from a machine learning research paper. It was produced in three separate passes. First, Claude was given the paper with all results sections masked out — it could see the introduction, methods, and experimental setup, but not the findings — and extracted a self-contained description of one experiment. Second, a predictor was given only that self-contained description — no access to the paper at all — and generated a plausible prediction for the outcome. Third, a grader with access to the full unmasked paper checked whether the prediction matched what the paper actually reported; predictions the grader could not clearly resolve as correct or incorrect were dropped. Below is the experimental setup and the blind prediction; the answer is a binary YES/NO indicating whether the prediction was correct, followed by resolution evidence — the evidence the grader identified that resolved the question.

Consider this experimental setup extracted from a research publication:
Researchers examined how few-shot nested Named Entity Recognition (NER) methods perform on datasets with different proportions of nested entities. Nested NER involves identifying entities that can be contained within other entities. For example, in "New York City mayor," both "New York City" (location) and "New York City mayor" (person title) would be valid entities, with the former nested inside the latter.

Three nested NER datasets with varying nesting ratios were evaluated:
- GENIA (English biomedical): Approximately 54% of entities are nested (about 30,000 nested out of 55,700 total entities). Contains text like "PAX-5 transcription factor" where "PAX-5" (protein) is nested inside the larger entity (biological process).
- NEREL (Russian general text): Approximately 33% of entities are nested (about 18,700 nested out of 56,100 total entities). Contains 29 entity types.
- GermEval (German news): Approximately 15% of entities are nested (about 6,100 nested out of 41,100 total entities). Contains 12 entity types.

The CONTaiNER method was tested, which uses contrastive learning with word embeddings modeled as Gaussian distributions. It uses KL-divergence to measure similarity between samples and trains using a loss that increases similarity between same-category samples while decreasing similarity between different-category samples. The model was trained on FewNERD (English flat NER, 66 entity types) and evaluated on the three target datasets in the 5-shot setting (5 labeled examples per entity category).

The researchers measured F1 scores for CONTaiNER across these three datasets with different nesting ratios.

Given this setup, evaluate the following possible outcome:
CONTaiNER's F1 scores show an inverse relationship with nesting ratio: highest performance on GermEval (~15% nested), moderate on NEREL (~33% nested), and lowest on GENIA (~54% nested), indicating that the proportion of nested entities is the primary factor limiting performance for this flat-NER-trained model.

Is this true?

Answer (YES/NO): NO